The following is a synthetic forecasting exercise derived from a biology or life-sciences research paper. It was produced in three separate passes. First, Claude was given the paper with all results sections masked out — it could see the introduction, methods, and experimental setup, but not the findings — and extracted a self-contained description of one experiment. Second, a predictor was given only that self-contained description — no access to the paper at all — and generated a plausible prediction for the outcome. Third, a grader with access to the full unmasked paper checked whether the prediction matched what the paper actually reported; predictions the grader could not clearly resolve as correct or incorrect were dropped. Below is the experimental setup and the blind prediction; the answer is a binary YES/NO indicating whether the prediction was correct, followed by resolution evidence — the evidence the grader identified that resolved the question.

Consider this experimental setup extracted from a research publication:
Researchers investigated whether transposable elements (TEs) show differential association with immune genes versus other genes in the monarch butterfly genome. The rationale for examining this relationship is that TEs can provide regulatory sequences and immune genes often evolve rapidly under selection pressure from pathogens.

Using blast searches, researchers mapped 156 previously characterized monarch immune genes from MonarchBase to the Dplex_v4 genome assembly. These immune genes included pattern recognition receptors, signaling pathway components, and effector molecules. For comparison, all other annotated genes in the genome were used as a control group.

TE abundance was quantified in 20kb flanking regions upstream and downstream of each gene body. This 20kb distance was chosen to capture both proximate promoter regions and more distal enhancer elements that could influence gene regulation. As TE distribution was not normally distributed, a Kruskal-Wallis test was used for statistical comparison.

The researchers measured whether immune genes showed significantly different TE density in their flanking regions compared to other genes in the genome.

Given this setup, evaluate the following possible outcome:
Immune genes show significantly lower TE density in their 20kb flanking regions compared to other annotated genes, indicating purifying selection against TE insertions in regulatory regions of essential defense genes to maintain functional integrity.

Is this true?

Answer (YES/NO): NO